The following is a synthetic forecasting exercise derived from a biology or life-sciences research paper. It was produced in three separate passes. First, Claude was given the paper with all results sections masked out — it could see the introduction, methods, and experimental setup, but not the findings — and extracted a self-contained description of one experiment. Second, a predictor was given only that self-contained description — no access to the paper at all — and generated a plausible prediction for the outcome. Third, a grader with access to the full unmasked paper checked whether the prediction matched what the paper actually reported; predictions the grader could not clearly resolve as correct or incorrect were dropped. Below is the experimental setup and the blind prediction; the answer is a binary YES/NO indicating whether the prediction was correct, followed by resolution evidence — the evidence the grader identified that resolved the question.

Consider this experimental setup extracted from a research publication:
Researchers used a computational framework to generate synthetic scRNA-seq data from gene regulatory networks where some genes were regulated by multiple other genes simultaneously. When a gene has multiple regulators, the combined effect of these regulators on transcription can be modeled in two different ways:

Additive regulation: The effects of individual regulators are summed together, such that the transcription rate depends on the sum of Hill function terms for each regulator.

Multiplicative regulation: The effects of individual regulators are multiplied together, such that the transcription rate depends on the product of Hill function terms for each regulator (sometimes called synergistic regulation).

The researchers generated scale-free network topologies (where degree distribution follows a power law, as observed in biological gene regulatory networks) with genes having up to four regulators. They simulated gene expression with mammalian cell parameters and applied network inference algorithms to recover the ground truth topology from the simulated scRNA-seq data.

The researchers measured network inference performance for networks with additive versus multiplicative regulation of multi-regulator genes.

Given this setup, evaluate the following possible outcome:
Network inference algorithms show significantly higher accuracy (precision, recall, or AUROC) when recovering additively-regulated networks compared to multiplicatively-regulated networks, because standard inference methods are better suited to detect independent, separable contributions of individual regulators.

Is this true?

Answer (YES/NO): NO